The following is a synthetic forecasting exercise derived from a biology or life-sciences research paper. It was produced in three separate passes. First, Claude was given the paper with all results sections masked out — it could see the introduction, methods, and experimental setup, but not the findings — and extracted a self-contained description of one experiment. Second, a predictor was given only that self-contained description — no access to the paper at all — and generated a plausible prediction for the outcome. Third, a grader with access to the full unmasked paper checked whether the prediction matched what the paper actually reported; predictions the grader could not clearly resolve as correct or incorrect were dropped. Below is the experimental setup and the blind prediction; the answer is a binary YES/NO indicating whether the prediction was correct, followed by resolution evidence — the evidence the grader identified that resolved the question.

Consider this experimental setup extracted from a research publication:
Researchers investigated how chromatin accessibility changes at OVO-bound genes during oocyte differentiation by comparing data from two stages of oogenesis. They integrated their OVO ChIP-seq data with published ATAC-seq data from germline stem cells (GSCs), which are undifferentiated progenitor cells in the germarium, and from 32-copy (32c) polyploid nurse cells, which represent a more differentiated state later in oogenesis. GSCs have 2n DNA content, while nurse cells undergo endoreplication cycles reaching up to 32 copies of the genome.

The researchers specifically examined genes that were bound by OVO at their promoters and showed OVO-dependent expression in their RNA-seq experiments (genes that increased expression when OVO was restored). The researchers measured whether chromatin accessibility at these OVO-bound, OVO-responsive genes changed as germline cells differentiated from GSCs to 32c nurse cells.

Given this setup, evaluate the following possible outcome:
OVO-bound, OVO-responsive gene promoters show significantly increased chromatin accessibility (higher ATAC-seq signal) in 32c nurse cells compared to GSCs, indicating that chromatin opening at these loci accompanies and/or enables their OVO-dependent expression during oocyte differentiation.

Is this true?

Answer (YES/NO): YES